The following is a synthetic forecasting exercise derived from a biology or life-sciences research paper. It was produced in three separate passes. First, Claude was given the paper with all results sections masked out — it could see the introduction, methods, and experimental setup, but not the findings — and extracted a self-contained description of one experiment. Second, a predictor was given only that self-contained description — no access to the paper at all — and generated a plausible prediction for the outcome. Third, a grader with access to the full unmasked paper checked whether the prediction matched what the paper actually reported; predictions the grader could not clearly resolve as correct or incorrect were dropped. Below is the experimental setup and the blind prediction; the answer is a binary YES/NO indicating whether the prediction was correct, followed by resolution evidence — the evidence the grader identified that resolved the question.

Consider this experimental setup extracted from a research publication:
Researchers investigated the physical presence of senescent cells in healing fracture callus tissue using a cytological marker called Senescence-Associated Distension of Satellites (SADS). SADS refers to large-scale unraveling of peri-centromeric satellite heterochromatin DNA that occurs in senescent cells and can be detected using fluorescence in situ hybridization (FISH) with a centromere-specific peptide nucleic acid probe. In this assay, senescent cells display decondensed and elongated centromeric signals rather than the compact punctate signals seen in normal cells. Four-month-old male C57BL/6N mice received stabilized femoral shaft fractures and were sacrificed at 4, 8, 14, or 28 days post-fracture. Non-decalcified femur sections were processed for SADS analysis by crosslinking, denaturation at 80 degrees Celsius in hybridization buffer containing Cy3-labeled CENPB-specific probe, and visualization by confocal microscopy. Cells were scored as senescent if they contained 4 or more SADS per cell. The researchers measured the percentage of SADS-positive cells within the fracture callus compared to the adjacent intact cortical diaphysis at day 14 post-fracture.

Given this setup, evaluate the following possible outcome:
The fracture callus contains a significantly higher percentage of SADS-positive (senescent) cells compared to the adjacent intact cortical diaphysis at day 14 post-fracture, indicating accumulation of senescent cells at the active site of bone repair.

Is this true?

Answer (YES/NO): YES